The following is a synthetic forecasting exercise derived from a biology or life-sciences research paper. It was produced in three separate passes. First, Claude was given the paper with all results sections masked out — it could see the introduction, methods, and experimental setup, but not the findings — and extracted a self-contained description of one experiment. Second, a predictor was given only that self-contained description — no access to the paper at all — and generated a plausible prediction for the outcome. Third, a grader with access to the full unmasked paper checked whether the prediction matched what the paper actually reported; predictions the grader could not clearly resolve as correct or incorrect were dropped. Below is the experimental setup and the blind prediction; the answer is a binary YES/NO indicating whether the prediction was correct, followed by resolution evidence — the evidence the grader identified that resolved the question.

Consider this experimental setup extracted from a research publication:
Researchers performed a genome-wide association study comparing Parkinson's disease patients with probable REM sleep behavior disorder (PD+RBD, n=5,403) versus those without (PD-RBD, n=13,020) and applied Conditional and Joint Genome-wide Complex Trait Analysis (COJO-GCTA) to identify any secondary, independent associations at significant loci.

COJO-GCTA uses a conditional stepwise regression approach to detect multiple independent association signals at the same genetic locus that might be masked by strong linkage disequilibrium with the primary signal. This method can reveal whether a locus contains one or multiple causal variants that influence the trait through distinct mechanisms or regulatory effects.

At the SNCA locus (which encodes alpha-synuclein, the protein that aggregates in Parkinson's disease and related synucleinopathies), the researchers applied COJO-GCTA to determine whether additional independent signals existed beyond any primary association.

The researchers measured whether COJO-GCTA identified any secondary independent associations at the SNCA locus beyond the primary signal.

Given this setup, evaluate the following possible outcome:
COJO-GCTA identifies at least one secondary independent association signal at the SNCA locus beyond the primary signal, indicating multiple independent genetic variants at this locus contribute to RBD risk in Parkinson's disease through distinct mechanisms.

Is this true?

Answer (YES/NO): NO